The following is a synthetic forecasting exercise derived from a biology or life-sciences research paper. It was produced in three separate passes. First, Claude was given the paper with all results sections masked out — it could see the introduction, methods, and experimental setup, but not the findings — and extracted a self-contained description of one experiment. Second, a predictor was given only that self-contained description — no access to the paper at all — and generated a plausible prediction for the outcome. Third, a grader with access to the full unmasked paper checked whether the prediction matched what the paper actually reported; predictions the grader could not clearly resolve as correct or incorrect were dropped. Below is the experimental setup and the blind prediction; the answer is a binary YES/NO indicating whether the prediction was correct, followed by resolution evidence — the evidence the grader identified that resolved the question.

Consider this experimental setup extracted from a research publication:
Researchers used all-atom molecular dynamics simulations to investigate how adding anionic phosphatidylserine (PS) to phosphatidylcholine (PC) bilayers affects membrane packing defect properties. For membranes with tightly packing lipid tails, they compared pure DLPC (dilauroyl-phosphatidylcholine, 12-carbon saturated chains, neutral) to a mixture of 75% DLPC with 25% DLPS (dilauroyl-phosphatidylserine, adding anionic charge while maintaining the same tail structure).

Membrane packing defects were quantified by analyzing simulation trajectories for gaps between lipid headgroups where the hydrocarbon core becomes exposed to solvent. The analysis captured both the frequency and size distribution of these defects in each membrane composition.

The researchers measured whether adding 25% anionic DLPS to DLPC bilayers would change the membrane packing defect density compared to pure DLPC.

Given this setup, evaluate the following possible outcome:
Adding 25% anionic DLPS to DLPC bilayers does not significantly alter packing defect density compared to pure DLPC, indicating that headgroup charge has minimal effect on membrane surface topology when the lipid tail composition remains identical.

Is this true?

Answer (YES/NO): YES